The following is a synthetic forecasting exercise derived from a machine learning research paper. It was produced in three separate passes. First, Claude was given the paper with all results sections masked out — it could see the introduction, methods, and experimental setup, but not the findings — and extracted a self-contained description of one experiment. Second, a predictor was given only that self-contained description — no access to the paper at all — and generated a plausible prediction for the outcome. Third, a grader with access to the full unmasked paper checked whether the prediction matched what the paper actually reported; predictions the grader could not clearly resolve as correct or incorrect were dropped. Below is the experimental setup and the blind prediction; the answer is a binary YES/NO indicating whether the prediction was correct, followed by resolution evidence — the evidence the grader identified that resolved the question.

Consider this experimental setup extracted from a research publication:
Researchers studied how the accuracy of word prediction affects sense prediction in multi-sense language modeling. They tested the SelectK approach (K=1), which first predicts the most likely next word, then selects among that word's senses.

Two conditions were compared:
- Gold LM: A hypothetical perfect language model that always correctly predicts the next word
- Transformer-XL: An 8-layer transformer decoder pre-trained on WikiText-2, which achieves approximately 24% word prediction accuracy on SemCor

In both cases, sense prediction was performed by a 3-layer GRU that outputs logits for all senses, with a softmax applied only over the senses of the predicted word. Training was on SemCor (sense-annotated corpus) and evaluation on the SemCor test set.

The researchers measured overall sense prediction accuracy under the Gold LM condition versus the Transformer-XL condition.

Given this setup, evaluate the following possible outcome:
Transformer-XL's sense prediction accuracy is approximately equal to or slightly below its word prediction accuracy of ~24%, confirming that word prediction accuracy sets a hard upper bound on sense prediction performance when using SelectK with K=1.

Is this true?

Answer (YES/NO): YES